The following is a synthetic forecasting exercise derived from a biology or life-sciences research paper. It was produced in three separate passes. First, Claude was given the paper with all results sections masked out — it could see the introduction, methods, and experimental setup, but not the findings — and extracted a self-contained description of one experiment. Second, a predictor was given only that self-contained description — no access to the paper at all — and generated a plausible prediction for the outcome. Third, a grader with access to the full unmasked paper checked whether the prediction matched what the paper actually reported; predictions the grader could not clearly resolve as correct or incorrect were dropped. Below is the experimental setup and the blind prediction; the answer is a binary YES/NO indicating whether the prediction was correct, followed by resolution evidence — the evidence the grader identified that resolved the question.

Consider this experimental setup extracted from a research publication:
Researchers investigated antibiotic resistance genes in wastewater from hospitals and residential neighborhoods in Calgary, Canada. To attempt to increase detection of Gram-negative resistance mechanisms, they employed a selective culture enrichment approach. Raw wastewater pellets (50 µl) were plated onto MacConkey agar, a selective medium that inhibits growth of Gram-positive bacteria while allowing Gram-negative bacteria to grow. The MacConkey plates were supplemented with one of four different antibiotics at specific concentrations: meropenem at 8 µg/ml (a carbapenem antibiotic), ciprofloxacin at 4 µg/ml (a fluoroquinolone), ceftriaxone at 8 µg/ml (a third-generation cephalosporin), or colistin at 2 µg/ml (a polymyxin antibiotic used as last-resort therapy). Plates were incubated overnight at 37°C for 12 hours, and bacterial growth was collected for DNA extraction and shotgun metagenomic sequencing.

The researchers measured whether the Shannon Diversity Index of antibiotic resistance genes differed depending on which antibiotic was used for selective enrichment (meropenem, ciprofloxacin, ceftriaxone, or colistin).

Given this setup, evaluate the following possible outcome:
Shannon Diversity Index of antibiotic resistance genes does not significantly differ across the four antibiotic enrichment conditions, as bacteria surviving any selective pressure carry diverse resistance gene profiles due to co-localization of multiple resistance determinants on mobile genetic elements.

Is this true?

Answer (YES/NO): NO